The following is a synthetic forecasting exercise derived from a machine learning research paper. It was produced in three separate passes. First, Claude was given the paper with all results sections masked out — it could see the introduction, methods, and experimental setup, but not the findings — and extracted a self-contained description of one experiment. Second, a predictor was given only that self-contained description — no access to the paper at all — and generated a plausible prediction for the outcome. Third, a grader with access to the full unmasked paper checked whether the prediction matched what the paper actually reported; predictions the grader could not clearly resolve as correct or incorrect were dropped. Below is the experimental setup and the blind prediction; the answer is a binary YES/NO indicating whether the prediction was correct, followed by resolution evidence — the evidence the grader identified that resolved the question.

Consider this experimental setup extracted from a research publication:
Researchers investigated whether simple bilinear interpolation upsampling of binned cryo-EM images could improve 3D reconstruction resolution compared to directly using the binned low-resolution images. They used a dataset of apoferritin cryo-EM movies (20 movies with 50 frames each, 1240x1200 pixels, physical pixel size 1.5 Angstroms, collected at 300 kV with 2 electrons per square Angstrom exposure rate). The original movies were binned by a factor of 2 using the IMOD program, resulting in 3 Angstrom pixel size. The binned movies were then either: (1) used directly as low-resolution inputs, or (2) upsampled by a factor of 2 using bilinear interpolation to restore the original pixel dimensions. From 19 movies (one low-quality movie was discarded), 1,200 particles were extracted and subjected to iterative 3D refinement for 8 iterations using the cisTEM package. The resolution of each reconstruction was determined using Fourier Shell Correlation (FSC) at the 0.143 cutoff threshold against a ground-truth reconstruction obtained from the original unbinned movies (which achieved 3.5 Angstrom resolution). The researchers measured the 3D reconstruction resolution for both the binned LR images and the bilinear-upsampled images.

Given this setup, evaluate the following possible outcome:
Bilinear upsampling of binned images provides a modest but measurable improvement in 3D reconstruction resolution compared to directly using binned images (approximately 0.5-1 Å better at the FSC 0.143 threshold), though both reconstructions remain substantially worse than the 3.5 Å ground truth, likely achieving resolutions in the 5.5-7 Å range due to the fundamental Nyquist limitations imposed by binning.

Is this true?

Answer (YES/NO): NO